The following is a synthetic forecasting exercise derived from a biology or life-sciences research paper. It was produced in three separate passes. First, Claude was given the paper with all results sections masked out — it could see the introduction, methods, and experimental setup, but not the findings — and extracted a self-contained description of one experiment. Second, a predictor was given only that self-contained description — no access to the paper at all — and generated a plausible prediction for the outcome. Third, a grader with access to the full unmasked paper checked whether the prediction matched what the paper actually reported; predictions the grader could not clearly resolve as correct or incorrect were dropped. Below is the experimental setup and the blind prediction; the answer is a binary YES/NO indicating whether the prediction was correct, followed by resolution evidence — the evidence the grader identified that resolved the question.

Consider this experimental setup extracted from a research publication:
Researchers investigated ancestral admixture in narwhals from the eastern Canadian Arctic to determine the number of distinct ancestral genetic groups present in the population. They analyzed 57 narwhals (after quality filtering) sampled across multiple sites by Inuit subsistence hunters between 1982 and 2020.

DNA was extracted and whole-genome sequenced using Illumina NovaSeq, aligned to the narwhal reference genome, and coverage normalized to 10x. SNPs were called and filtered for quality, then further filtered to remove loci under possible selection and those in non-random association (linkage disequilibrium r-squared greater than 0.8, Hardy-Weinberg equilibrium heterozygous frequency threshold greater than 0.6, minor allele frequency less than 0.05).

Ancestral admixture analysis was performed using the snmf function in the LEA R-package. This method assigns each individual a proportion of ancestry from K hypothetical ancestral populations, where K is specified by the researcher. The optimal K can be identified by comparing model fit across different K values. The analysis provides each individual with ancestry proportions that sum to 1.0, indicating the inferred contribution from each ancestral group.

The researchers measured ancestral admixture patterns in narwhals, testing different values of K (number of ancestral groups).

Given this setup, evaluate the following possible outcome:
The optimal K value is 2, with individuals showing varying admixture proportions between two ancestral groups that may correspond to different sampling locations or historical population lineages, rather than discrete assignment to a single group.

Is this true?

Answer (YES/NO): NO